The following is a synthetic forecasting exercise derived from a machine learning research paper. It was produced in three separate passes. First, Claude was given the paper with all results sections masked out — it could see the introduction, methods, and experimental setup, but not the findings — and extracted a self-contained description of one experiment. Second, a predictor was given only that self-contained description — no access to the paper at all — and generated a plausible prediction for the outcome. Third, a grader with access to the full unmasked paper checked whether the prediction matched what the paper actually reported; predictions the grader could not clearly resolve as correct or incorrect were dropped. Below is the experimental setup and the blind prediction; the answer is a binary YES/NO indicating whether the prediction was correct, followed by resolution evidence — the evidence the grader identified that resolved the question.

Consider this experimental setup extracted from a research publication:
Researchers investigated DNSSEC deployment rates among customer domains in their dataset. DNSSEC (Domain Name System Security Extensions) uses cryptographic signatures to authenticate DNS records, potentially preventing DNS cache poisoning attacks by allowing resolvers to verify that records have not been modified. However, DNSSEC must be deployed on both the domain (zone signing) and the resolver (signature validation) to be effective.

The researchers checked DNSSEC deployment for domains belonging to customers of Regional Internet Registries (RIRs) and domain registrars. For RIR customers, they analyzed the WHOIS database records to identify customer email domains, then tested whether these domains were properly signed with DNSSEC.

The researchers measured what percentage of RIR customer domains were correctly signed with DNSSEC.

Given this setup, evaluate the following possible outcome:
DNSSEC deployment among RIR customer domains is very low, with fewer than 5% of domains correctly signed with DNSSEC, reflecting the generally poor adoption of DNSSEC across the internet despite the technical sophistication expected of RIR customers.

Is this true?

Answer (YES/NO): YES